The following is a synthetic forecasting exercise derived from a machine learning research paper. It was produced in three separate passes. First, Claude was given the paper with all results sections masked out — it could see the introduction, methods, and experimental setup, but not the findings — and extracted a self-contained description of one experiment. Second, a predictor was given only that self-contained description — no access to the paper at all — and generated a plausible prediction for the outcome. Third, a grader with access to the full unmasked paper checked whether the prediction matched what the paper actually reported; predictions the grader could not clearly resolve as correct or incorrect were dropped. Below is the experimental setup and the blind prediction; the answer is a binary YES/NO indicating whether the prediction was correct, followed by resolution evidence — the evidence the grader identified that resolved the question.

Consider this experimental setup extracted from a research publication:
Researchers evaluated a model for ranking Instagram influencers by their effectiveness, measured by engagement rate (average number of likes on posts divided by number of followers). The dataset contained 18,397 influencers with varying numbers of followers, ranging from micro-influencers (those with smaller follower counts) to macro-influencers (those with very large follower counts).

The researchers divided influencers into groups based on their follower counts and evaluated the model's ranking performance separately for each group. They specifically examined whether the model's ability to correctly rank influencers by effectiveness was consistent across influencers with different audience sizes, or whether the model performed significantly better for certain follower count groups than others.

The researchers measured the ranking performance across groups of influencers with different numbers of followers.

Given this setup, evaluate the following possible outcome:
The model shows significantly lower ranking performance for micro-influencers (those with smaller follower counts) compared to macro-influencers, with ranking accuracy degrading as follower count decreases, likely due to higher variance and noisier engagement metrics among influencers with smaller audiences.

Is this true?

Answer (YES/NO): NO